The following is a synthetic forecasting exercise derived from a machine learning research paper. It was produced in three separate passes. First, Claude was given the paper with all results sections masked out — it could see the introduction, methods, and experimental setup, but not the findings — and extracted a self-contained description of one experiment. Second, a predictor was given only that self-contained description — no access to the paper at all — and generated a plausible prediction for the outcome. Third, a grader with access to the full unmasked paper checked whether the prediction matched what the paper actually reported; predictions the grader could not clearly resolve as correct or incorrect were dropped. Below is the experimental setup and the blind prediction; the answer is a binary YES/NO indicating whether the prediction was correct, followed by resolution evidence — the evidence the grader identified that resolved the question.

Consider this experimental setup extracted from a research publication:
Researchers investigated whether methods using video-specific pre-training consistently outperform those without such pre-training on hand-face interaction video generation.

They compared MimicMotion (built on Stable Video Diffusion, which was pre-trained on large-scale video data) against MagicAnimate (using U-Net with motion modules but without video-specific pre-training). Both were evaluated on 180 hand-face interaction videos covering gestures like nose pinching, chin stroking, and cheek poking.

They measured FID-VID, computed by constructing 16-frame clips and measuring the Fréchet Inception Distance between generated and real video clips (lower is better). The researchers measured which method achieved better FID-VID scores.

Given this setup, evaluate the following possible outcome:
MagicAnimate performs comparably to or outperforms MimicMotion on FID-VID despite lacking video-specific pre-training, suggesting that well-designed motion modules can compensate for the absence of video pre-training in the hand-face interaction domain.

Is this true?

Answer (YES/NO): YES